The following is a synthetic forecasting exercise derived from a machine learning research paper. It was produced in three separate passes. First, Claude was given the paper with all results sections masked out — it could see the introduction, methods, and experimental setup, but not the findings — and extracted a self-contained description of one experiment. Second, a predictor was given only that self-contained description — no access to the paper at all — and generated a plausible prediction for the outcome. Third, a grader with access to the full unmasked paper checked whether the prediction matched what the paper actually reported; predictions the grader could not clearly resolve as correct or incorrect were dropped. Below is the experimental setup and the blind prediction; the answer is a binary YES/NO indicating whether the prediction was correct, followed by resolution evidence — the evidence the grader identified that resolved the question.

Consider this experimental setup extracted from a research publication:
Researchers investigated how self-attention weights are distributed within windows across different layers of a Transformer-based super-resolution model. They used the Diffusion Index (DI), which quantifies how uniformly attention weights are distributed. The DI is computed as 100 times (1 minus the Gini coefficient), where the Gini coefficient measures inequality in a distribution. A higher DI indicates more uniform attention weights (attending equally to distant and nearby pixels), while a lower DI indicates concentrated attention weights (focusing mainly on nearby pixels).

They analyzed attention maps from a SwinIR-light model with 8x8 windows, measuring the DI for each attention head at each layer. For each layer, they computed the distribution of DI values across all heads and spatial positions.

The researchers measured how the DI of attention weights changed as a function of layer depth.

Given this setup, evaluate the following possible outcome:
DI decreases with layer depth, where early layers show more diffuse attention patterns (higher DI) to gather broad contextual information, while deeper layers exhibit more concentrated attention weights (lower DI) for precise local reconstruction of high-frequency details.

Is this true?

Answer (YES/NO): YES